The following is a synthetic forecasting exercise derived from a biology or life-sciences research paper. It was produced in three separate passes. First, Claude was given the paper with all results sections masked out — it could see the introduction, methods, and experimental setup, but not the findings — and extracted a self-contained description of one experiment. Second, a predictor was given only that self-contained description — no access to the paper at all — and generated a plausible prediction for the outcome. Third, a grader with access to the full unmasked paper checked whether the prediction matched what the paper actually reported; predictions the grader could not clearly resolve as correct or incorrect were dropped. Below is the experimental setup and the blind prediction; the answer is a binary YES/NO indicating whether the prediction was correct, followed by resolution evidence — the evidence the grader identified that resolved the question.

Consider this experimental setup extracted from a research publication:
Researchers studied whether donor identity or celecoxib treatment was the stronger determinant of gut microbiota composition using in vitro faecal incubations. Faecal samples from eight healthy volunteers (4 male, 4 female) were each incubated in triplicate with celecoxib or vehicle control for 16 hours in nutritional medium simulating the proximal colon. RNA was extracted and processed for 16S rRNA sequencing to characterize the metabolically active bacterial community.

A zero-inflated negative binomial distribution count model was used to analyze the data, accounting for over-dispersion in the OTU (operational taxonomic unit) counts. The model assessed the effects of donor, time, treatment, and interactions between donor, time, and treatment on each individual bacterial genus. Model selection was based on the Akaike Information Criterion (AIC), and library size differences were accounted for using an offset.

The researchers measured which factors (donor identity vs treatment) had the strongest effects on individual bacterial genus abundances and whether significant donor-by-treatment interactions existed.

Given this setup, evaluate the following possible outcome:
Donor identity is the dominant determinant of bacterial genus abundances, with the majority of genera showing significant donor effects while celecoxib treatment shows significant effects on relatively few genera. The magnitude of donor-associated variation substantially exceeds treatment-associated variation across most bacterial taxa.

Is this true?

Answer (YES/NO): YES